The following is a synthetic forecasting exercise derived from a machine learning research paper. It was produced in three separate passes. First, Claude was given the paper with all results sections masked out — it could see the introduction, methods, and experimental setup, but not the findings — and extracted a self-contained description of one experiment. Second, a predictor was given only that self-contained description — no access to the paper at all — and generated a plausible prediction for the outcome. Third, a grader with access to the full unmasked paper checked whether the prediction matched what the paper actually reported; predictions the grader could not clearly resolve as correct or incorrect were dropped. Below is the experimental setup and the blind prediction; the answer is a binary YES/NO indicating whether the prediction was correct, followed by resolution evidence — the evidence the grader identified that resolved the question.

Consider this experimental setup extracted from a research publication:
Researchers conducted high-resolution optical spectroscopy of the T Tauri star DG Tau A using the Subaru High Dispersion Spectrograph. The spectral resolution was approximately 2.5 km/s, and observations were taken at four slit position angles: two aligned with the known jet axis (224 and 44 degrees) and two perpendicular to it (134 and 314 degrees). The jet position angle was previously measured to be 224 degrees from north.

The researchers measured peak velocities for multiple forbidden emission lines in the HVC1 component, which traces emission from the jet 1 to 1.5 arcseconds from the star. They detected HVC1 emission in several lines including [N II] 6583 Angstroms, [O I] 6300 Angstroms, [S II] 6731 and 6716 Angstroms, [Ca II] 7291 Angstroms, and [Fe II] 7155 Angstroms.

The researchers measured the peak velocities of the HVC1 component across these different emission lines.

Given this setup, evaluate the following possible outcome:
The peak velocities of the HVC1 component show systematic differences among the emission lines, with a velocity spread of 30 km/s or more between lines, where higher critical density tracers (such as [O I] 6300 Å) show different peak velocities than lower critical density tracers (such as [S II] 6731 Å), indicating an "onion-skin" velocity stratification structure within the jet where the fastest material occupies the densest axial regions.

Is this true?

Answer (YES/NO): NO